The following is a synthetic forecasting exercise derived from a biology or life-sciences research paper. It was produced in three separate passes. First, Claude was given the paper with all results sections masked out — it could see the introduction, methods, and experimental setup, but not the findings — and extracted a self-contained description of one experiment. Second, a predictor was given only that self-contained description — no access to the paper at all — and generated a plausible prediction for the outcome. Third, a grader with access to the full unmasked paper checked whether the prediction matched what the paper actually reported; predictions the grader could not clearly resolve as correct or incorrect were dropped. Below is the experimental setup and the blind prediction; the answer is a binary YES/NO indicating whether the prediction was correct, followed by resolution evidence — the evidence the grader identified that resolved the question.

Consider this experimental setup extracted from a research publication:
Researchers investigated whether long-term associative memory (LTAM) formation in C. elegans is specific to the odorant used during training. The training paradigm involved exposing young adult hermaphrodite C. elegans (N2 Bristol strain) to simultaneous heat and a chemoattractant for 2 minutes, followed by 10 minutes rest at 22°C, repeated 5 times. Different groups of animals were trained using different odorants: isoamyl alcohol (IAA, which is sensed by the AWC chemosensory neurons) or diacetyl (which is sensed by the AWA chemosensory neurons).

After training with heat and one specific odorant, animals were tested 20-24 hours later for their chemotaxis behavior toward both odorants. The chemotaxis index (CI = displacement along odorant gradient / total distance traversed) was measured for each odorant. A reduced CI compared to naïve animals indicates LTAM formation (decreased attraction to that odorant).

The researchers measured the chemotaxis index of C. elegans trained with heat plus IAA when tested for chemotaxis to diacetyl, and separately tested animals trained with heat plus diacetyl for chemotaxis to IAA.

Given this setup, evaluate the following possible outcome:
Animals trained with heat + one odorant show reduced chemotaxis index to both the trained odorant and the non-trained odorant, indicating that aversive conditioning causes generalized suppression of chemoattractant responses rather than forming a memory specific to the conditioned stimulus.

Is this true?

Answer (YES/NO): NO